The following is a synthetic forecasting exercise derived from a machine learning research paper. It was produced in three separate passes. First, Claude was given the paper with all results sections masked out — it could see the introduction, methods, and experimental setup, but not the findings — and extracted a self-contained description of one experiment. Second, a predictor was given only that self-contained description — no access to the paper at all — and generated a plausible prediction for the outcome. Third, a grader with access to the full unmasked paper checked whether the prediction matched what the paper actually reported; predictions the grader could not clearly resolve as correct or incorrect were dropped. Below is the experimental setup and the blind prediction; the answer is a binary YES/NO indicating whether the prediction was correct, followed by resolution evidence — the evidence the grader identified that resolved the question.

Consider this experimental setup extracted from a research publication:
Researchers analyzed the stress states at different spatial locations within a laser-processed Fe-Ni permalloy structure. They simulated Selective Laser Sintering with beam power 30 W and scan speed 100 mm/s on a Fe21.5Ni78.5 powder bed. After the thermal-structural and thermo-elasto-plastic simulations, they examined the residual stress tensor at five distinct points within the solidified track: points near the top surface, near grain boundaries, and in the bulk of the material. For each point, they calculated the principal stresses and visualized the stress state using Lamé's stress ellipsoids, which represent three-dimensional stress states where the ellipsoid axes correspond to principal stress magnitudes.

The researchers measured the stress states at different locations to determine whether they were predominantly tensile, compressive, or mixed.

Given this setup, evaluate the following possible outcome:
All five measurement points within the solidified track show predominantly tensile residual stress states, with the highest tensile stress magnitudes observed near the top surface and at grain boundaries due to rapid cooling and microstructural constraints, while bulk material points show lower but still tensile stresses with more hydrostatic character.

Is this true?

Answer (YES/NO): NO